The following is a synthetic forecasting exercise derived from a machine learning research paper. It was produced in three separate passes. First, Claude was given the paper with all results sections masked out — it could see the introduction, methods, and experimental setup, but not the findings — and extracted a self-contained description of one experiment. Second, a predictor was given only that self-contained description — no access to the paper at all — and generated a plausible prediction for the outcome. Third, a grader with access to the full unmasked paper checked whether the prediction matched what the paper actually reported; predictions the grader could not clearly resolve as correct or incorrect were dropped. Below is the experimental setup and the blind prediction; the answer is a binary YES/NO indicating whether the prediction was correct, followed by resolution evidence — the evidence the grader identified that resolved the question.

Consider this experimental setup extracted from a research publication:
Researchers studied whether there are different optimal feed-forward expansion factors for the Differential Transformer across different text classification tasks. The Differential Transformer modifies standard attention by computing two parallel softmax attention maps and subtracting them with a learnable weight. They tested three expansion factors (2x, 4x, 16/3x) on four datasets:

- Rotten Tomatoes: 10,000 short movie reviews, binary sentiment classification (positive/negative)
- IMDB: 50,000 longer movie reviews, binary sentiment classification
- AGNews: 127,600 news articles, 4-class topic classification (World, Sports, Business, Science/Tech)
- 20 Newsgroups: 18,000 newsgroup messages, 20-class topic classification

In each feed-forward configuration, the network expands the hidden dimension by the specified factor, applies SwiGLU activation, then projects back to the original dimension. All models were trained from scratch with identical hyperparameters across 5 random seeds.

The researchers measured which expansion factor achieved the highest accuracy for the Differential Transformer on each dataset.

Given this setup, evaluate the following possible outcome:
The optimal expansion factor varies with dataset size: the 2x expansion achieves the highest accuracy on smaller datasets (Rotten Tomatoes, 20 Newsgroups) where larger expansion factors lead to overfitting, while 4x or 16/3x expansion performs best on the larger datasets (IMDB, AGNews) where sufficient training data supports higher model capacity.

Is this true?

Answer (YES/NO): NO